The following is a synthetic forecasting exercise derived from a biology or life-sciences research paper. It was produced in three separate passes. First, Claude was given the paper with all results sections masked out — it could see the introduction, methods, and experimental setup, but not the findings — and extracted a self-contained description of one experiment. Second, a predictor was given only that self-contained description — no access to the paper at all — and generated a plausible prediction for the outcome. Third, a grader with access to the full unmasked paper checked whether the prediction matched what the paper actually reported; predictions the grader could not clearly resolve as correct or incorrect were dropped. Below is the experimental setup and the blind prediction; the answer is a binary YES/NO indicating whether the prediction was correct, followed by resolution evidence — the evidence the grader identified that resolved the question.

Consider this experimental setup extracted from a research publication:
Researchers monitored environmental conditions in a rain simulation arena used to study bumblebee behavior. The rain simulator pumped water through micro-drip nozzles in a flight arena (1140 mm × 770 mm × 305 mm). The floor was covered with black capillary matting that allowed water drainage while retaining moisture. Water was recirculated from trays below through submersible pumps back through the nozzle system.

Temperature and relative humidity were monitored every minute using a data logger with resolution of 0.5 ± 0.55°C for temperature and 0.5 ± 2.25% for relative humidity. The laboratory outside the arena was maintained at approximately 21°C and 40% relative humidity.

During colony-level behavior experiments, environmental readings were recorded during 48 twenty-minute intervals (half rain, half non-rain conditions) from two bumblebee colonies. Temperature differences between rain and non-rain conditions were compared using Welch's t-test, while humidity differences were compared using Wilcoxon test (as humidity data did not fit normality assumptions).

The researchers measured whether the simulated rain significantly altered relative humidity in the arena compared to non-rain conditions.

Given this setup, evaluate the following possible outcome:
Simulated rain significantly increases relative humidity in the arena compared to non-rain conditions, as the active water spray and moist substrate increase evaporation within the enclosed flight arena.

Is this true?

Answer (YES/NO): YES